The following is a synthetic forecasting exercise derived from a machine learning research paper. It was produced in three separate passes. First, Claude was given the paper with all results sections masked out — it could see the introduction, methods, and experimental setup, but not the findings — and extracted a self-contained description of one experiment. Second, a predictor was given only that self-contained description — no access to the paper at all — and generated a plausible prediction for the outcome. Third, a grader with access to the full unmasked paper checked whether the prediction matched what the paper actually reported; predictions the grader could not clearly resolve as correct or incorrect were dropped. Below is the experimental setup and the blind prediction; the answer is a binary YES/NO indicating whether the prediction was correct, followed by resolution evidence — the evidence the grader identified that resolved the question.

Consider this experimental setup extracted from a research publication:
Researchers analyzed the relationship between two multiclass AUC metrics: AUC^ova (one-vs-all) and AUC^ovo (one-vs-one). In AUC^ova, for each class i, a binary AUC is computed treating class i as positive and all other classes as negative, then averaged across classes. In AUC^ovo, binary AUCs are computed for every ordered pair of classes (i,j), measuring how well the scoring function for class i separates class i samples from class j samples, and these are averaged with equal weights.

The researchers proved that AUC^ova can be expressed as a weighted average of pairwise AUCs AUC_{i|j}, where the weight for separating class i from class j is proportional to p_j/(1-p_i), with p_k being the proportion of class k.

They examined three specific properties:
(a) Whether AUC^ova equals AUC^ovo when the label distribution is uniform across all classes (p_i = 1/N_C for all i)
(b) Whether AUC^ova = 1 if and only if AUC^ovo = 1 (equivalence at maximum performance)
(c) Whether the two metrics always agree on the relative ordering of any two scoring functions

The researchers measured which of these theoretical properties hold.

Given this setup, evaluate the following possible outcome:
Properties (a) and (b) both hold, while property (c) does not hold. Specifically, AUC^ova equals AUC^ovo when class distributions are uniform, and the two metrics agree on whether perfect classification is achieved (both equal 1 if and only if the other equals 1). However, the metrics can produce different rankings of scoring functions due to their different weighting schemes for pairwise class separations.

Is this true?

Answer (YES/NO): YES